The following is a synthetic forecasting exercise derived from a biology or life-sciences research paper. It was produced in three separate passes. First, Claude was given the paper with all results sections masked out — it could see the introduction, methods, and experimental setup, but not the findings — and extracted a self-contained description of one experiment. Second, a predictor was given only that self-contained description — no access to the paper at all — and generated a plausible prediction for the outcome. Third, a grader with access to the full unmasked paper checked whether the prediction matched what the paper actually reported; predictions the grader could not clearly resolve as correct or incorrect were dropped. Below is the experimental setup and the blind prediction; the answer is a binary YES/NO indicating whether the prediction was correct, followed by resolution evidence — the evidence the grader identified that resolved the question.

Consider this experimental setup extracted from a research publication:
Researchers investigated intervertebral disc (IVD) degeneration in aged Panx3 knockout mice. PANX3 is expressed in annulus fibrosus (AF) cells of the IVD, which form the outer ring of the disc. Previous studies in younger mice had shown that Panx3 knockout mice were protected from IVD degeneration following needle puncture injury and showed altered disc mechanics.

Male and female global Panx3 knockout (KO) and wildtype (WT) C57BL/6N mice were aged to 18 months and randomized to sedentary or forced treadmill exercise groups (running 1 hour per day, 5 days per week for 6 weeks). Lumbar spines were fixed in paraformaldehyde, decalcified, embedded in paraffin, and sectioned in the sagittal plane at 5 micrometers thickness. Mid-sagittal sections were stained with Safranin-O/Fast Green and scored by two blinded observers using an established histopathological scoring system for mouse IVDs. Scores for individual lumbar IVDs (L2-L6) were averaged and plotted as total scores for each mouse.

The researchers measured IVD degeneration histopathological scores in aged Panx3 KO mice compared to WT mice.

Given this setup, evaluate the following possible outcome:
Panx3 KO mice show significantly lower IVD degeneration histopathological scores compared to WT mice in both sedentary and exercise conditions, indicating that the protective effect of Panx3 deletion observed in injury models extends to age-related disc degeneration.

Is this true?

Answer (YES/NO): NO